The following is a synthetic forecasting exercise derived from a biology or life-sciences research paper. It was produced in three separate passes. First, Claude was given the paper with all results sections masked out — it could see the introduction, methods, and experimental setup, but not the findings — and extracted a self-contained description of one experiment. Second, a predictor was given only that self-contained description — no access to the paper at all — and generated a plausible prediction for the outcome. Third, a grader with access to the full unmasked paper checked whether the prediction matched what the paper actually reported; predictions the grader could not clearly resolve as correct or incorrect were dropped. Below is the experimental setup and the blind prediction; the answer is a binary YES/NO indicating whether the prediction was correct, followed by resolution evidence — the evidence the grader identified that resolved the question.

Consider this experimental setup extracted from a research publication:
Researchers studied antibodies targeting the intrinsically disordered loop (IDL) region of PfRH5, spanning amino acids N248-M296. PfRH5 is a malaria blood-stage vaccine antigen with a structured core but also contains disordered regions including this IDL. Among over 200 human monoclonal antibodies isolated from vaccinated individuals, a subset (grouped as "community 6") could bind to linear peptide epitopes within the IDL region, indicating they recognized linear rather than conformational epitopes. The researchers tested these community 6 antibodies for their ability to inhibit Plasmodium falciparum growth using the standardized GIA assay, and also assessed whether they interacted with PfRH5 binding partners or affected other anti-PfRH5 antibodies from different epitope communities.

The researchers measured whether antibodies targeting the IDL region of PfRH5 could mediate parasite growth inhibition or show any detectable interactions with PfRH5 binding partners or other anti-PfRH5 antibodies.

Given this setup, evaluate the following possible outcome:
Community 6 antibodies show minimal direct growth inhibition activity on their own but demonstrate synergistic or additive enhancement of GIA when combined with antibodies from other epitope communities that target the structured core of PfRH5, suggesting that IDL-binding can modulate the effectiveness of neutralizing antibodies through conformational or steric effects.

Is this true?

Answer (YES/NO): NO